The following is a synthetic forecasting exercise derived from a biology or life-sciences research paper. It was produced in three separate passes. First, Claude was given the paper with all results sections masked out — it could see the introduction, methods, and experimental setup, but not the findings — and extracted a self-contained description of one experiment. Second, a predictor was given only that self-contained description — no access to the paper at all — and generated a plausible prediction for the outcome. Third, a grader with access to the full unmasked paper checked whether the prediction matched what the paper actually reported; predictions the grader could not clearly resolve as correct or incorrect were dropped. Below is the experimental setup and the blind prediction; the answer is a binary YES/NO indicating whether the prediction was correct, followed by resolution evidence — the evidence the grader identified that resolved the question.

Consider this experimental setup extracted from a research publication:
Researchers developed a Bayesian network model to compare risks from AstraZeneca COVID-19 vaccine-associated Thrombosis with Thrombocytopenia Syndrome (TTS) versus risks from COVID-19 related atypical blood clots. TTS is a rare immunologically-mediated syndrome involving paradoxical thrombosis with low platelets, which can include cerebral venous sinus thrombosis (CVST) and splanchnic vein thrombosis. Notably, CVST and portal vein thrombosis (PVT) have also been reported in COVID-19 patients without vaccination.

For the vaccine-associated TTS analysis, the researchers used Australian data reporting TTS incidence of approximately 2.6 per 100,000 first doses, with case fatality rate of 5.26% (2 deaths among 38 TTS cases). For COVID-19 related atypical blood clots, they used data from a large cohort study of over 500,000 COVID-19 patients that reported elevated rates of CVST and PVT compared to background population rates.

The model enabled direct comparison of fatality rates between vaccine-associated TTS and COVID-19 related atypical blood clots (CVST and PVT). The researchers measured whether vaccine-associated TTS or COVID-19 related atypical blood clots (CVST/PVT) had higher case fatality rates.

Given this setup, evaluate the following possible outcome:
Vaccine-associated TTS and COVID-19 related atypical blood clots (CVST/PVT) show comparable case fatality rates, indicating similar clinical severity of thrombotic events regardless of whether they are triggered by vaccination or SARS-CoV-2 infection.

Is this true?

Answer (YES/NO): NO